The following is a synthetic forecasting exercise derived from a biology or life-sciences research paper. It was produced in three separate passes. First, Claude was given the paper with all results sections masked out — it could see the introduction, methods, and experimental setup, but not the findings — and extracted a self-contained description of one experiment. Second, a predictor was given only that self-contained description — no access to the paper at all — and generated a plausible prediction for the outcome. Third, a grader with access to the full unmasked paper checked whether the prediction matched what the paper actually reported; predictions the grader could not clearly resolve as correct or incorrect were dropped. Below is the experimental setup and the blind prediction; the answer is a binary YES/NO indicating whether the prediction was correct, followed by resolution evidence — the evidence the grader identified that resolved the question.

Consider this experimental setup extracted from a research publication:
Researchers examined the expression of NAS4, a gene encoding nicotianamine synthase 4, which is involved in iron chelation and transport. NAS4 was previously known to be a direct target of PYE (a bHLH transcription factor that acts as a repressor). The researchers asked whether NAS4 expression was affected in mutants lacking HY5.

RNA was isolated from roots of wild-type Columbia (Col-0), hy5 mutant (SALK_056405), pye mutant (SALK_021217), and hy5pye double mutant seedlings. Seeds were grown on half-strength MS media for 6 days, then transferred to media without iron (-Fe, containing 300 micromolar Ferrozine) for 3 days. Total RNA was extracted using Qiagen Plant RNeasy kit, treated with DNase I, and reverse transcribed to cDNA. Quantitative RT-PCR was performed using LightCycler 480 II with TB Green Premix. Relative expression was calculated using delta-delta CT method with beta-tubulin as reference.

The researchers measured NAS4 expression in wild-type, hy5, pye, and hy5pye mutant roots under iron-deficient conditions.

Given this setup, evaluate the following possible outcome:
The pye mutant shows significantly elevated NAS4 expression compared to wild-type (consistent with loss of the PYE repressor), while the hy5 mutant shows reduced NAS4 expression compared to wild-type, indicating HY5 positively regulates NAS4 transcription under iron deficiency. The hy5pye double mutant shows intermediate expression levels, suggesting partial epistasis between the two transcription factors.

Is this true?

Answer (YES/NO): NO